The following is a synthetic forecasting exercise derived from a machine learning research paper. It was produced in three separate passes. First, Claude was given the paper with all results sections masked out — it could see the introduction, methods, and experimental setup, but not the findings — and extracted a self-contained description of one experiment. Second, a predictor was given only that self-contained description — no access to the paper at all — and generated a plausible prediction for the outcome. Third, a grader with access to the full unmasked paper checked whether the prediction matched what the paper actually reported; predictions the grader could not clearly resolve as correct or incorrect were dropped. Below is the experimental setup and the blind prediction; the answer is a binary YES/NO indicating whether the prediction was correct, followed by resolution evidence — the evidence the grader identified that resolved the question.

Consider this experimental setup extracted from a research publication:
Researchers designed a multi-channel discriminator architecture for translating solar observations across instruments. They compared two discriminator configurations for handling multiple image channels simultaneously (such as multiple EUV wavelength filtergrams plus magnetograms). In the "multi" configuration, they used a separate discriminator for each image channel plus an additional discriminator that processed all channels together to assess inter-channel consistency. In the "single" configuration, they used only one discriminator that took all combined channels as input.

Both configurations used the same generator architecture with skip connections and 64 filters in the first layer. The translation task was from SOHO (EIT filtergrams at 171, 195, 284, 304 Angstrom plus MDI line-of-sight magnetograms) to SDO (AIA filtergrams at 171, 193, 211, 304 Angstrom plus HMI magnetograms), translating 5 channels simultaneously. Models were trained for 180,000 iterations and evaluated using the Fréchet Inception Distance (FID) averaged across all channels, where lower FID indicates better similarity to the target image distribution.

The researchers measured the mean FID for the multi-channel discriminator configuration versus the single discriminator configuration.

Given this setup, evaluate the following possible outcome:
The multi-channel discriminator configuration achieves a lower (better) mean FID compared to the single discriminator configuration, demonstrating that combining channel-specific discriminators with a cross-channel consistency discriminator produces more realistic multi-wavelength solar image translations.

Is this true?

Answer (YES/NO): YES